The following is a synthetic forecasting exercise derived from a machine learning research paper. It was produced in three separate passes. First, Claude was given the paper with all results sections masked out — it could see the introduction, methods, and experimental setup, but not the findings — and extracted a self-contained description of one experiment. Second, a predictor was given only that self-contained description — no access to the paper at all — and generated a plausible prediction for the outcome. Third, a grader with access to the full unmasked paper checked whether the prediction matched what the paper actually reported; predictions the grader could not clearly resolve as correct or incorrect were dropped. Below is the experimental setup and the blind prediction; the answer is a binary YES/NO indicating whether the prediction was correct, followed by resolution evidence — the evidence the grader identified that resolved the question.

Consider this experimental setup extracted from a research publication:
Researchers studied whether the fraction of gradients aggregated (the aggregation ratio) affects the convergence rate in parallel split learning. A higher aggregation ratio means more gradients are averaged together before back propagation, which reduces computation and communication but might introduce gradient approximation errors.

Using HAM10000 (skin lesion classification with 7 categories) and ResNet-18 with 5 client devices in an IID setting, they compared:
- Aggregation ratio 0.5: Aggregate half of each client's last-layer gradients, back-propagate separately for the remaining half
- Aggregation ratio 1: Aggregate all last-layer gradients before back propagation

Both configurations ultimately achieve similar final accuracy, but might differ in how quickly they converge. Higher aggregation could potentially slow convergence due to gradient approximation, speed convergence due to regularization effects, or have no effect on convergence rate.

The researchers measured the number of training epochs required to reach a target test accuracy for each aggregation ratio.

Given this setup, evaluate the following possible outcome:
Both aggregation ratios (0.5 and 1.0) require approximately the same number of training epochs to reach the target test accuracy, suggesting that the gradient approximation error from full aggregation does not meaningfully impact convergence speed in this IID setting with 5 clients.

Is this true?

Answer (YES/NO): YES